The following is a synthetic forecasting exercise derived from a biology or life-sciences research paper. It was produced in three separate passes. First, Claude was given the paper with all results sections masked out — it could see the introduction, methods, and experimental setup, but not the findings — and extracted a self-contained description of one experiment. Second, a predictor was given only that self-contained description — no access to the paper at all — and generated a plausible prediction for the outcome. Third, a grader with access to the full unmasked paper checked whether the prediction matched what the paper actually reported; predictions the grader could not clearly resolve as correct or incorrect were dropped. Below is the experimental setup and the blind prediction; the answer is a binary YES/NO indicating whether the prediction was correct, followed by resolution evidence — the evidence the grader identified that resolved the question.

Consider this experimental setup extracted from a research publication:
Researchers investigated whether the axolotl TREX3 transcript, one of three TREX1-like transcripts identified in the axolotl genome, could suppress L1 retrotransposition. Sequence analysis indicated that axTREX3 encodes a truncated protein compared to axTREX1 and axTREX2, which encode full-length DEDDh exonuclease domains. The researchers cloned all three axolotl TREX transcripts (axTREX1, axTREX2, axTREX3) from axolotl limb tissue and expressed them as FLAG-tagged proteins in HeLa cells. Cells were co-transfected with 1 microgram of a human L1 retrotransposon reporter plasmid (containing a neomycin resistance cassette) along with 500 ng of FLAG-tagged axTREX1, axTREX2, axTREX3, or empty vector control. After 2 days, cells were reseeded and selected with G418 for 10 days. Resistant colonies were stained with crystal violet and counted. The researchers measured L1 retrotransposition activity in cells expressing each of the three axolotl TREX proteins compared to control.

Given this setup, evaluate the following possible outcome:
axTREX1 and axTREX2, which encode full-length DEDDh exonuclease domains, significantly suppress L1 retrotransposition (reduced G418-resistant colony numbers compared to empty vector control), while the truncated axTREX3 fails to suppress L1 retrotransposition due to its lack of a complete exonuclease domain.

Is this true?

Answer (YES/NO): YES